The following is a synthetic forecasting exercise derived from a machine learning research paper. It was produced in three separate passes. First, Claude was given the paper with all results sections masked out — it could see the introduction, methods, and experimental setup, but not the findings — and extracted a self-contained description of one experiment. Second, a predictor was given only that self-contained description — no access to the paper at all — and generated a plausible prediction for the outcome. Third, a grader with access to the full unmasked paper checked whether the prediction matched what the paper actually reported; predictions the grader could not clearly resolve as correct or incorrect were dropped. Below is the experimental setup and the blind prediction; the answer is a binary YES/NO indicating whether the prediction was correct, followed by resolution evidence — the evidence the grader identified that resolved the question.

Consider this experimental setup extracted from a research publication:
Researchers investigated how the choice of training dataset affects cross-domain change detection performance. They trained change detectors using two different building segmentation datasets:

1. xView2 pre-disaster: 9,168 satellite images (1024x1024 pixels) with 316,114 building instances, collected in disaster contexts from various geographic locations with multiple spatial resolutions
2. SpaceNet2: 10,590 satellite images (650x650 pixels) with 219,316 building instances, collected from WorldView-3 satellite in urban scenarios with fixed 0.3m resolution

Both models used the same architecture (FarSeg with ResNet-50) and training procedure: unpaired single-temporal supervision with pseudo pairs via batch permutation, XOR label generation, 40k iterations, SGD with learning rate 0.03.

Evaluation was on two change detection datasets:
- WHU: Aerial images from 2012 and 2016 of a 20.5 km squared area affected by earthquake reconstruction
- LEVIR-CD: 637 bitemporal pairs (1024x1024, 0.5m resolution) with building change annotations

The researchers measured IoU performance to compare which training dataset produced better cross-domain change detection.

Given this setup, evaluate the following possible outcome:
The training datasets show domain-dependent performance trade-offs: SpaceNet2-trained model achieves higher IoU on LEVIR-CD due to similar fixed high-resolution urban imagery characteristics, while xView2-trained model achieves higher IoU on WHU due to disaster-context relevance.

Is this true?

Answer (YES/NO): NO